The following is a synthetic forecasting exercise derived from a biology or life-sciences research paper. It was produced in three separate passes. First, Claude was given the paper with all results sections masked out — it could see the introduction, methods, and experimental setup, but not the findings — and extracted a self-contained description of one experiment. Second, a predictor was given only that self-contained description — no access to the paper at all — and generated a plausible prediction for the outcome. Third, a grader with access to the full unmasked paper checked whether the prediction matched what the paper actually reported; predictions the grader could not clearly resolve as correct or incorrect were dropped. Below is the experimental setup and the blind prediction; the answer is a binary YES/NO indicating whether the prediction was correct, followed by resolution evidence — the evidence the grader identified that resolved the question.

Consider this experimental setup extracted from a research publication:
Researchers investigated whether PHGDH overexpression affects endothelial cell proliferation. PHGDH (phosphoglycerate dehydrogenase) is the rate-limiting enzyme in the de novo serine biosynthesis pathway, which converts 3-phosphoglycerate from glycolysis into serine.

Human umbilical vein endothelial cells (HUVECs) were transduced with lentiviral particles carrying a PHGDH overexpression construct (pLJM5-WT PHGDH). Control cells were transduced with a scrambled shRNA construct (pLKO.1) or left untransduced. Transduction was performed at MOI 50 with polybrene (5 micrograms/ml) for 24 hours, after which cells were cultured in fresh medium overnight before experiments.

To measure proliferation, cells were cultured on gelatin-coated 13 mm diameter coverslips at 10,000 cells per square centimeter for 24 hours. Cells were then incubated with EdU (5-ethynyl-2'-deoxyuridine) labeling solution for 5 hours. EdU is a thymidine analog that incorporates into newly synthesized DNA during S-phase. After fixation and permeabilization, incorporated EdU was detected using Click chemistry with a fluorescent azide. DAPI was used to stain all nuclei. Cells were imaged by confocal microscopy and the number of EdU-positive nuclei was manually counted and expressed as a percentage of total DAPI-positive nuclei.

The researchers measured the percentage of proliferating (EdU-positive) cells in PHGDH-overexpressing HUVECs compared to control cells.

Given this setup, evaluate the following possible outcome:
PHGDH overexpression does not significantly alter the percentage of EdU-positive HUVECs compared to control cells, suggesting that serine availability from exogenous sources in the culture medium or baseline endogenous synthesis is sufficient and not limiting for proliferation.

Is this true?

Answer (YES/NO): YES